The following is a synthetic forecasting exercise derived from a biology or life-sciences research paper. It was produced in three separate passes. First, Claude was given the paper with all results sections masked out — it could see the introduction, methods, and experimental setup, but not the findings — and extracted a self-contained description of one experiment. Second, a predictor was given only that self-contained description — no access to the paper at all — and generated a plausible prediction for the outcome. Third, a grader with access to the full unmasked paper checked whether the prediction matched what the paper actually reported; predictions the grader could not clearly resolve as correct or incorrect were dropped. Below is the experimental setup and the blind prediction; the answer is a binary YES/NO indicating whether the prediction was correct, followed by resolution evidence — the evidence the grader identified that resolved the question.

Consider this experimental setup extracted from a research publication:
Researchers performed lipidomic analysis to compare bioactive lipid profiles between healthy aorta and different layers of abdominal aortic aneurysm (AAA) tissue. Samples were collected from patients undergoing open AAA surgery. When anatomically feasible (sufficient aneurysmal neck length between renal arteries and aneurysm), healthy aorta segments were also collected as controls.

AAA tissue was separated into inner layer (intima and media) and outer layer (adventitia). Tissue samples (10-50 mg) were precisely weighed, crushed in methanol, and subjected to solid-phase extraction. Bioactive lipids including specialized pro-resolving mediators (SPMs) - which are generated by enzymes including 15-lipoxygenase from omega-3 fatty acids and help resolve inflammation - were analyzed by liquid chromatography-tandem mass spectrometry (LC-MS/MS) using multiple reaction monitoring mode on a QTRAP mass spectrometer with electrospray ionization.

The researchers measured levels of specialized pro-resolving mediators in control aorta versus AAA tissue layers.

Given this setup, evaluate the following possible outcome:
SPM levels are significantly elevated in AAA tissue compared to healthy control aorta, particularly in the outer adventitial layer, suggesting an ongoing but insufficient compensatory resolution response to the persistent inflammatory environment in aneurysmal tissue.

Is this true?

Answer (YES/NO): NO